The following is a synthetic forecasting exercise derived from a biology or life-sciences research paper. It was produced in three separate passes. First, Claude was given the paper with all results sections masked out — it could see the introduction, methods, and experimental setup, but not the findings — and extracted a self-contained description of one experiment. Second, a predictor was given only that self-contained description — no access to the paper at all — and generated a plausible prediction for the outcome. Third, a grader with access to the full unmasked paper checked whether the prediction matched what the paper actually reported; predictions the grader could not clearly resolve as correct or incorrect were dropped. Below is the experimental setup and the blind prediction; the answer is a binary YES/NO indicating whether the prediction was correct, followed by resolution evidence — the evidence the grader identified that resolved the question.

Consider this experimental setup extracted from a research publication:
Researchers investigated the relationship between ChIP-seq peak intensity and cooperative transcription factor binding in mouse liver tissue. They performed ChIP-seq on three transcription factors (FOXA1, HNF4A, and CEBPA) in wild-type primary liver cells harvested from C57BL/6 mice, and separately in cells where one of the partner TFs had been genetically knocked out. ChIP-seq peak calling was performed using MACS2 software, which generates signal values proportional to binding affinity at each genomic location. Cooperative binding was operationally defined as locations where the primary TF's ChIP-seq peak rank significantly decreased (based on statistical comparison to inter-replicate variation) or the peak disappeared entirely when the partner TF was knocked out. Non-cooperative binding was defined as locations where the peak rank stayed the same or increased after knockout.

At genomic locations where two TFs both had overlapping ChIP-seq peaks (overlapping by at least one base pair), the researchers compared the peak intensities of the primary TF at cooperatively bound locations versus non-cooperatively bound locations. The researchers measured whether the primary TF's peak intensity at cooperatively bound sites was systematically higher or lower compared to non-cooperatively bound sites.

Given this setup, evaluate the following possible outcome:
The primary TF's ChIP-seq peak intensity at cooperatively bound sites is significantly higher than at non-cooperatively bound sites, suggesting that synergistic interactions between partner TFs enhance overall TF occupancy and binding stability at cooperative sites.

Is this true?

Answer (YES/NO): NO